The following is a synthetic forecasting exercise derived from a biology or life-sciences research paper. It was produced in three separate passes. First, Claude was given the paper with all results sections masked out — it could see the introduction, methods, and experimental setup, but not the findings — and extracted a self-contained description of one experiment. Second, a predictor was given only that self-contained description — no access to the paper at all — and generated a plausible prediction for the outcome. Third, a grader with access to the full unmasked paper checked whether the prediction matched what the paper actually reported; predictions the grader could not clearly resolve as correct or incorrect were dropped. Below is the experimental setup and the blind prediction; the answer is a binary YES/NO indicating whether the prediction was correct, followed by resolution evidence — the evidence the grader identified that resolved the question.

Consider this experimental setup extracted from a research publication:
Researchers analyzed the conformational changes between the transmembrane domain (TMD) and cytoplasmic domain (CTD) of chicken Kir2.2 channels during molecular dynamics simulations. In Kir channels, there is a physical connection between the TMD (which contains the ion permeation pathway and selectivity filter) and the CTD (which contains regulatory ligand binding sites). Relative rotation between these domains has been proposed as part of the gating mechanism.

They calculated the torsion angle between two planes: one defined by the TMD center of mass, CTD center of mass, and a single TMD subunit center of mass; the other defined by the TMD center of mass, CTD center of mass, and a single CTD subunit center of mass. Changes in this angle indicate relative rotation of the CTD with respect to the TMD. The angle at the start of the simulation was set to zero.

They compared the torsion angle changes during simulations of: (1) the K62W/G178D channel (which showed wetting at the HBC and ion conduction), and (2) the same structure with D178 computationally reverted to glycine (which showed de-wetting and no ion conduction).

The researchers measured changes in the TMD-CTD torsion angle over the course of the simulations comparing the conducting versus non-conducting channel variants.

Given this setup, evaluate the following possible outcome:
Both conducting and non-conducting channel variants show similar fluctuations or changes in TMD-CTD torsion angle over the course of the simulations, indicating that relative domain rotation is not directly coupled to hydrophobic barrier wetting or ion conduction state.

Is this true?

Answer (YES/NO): NO